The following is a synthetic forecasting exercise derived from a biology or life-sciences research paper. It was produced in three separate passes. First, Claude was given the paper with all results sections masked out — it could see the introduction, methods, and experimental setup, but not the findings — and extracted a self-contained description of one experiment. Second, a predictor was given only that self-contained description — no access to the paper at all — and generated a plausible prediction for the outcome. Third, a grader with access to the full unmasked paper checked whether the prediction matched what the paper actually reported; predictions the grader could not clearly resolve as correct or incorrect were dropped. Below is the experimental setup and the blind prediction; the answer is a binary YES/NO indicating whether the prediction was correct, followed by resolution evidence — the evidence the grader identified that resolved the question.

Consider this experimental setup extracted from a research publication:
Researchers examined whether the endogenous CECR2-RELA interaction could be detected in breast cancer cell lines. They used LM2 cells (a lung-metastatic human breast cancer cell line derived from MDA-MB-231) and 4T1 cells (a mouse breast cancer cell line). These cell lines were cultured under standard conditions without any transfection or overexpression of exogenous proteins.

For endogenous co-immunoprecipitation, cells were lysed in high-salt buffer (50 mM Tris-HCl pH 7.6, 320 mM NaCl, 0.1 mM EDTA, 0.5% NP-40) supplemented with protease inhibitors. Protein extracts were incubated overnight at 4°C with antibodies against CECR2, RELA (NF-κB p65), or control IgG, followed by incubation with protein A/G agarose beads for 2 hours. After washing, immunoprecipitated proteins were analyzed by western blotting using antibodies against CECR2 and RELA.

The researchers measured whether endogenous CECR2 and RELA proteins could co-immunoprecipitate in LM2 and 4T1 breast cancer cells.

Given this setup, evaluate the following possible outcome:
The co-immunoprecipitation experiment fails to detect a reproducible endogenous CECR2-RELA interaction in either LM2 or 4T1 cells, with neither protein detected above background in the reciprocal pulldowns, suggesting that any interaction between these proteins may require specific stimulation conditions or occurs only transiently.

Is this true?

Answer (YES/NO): NO